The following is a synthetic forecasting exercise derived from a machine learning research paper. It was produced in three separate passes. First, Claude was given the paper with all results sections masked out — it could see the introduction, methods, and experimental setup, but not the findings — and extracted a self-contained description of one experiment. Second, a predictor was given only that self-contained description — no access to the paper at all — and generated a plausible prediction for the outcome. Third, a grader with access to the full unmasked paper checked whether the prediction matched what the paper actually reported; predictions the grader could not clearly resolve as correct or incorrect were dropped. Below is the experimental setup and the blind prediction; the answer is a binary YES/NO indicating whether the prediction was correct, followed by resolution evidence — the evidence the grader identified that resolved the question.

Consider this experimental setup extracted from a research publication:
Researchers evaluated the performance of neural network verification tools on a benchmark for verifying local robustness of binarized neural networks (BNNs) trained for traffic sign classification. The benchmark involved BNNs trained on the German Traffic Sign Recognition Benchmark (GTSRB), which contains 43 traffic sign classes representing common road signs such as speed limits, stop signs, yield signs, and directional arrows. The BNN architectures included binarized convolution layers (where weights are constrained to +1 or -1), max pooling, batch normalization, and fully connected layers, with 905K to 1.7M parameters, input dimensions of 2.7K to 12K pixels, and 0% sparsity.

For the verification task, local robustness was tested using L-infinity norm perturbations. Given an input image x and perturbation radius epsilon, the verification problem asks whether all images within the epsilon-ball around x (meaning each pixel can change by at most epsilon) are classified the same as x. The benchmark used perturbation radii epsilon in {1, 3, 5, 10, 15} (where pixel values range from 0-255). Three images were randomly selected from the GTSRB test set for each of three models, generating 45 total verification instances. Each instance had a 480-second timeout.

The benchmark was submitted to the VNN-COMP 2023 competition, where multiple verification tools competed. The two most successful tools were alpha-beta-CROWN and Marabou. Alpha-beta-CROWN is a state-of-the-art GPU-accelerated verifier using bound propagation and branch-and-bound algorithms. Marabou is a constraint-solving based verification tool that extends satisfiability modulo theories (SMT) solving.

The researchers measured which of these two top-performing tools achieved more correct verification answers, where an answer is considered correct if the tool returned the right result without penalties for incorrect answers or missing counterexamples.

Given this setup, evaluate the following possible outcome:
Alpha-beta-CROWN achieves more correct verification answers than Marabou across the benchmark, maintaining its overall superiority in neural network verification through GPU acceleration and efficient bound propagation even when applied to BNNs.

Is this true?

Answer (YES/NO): NO